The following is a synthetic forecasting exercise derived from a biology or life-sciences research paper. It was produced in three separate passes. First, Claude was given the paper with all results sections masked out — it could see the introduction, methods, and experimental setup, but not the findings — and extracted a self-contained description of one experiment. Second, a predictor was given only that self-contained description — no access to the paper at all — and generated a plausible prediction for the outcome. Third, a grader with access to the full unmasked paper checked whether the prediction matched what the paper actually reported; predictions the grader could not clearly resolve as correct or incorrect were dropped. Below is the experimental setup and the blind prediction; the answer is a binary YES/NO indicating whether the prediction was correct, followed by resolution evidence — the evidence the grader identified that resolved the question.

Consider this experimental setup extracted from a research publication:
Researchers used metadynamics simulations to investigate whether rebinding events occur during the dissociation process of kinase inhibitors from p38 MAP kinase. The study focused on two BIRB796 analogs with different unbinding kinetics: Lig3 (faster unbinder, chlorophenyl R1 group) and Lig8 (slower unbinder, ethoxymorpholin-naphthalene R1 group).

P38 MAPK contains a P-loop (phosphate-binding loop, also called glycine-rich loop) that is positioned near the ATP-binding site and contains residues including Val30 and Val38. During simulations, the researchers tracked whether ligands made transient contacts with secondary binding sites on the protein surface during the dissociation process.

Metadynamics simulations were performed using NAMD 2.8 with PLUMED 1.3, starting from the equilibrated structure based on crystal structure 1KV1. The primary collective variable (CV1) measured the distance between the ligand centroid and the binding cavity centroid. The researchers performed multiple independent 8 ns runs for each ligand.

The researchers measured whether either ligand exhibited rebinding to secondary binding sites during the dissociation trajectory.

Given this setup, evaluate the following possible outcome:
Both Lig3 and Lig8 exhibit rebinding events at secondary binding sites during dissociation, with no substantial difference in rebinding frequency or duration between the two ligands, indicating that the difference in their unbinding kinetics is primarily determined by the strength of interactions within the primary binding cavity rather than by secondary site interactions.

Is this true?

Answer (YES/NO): NO